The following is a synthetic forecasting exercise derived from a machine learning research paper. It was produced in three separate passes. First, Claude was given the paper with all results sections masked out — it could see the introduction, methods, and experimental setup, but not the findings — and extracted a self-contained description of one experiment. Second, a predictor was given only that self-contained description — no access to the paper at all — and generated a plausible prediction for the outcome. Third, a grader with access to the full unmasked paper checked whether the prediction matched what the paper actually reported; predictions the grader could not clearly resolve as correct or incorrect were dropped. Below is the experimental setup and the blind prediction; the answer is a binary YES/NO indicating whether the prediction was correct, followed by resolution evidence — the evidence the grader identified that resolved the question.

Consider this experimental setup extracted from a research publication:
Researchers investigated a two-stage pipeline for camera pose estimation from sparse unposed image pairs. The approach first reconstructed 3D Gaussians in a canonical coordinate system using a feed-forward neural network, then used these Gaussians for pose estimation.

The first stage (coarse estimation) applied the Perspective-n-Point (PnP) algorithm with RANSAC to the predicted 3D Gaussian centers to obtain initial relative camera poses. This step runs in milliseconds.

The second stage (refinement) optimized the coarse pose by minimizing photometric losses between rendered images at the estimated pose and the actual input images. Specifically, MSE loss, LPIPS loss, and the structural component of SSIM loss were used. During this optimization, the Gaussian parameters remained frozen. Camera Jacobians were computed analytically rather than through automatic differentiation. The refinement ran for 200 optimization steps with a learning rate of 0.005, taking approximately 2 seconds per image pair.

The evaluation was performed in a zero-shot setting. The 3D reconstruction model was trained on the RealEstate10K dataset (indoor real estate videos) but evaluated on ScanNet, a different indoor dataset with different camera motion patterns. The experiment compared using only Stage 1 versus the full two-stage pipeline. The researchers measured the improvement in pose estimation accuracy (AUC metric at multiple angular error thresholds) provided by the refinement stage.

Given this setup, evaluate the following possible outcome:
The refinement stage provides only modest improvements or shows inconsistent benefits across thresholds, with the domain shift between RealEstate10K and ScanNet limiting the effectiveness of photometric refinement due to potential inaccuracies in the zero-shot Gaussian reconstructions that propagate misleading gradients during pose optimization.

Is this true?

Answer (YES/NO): NO